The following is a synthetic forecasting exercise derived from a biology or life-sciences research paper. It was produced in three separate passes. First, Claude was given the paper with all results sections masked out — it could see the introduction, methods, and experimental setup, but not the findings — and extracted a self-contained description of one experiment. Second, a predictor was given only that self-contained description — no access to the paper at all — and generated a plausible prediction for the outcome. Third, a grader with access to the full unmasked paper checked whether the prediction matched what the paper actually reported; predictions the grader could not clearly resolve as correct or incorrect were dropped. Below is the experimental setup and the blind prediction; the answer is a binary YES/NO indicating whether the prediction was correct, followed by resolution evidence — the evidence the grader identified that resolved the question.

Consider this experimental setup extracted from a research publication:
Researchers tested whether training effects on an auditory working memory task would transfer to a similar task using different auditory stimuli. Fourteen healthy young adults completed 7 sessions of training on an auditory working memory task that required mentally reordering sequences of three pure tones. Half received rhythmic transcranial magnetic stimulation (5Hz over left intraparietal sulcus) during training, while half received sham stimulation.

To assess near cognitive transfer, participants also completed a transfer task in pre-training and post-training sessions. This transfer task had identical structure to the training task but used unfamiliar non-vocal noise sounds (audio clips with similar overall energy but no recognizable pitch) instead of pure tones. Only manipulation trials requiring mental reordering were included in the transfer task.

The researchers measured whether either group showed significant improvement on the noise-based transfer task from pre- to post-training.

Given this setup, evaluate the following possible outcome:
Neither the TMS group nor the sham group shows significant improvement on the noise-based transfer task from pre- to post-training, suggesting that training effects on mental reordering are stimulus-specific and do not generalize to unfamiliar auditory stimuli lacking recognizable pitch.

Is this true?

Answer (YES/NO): YES